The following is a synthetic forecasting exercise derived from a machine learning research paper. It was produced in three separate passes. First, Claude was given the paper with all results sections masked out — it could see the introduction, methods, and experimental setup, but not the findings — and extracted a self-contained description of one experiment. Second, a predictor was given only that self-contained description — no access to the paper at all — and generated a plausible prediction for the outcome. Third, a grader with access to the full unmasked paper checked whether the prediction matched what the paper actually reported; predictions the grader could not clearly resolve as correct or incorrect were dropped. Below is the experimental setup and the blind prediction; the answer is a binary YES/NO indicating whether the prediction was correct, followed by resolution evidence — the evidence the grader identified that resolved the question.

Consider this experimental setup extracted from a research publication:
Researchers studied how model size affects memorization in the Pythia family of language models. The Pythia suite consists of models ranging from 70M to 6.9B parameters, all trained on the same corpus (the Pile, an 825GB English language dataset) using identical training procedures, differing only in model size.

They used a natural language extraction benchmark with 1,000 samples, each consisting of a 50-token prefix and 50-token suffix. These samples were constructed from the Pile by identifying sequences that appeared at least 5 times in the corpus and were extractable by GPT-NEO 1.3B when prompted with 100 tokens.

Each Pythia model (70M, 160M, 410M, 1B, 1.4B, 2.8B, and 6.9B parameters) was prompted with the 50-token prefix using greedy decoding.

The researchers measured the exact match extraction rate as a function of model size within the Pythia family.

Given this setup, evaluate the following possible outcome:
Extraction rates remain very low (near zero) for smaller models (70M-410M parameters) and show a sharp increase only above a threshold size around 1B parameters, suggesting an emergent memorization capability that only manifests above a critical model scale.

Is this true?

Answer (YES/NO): NO